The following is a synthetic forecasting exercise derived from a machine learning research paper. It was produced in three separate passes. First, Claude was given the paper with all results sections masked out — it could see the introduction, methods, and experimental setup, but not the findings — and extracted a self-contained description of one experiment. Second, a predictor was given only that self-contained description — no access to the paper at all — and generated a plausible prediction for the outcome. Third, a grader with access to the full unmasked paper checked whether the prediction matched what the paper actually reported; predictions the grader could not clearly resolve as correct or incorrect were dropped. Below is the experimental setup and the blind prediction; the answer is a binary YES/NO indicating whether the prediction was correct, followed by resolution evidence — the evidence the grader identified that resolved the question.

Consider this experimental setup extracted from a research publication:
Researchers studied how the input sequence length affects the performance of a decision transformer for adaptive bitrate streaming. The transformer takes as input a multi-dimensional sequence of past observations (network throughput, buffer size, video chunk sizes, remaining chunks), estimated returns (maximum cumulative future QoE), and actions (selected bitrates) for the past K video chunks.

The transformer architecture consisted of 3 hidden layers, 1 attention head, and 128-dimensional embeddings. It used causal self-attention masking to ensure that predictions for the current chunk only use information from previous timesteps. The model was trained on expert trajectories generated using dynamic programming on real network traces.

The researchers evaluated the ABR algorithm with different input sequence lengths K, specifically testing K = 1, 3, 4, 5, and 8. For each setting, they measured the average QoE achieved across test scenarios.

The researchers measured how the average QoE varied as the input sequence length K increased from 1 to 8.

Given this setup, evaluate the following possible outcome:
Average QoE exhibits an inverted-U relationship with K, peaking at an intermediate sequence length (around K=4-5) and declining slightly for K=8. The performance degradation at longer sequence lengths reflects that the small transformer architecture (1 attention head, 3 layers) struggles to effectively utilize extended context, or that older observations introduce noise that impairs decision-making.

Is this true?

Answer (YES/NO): NO